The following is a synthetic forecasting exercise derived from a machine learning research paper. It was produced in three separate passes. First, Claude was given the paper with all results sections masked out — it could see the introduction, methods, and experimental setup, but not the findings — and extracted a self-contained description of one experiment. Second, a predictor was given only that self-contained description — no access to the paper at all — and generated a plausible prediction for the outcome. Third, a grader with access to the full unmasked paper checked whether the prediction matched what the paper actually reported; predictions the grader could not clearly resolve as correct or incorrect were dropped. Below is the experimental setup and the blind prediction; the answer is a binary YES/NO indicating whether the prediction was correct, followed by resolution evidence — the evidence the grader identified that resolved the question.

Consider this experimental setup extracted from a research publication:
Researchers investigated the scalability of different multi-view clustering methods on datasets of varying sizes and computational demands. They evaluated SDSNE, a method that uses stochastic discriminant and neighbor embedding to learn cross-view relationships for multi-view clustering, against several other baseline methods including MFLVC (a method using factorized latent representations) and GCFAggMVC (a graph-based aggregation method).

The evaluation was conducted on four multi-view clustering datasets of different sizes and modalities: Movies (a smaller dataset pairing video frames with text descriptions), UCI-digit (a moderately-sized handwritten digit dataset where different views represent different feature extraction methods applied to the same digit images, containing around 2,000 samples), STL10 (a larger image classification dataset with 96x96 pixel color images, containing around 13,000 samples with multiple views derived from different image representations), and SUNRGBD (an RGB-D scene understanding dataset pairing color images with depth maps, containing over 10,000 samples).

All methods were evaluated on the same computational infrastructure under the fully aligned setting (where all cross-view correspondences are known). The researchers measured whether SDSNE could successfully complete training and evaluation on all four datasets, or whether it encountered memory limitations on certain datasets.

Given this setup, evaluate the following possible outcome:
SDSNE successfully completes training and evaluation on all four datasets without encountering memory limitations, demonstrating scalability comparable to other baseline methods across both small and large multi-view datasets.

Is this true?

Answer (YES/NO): NO